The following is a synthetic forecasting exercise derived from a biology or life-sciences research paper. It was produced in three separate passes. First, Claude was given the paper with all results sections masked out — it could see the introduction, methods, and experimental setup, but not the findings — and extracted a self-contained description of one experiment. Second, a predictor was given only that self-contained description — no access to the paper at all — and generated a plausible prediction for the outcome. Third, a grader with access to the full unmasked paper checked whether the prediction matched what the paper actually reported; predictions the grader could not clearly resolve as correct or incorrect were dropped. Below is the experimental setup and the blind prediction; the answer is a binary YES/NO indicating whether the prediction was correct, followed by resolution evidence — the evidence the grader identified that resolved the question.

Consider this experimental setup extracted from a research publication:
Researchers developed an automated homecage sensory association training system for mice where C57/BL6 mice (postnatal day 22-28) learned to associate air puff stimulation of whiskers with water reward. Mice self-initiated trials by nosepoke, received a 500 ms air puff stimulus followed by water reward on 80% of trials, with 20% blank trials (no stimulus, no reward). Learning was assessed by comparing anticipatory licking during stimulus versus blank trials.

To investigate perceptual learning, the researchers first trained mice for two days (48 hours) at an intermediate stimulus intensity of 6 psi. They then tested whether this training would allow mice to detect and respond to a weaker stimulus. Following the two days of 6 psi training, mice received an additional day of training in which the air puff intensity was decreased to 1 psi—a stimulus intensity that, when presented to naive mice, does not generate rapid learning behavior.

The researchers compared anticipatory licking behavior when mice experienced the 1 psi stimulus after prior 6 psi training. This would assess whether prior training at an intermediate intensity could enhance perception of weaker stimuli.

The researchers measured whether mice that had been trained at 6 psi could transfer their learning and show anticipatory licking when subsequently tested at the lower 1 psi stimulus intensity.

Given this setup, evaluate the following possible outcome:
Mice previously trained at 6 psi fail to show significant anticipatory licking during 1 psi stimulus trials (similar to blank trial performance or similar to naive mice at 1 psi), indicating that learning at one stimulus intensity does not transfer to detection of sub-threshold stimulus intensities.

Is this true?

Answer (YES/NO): NO